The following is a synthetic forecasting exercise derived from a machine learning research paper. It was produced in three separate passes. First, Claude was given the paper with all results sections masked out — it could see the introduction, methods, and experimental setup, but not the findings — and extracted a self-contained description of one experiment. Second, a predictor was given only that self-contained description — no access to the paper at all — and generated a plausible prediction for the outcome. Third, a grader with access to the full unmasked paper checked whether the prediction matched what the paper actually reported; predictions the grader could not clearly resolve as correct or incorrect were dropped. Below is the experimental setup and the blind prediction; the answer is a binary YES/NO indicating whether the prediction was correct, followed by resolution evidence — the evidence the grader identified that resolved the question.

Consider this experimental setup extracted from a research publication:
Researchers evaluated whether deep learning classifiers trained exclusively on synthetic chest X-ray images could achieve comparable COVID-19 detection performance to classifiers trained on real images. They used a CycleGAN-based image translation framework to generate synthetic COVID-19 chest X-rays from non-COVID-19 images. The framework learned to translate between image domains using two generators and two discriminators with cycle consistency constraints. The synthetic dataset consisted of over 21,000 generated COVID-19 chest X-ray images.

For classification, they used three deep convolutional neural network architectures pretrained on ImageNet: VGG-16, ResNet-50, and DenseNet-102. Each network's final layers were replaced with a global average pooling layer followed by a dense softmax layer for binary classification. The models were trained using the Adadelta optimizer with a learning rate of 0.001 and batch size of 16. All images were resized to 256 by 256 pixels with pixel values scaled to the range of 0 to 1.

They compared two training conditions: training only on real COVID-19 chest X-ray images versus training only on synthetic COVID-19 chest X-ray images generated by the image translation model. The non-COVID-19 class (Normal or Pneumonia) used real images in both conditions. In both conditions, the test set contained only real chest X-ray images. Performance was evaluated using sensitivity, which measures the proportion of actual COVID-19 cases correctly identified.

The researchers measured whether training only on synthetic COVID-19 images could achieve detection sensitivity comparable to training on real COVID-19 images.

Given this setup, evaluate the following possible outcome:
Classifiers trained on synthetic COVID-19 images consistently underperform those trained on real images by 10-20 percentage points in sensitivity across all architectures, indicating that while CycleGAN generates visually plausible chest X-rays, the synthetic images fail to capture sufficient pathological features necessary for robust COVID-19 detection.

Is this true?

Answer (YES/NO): NO